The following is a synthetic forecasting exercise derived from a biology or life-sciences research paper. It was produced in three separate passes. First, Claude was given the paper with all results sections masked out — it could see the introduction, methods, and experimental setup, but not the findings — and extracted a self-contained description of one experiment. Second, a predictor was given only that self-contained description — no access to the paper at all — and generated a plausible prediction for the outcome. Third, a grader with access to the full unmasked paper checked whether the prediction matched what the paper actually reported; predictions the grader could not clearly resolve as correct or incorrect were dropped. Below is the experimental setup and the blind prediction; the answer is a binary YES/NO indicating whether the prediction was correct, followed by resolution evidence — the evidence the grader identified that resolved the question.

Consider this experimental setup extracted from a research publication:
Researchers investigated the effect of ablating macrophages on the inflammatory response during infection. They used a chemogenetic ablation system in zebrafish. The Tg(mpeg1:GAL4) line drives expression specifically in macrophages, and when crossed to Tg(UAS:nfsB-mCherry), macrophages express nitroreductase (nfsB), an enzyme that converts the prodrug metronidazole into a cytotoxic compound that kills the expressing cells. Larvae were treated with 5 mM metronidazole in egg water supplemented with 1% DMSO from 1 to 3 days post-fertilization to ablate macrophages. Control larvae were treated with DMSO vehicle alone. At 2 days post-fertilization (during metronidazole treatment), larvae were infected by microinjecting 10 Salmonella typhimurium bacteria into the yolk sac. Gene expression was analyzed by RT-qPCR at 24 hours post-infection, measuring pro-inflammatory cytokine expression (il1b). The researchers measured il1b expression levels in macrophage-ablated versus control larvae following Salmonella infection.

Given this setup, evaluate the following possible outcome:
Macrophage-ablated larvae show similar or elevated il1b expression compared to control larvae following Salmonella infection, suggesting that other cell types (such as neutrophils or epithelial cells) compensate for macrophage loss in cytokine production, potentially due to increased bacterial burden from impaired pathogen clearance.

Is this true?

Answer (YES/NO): NO